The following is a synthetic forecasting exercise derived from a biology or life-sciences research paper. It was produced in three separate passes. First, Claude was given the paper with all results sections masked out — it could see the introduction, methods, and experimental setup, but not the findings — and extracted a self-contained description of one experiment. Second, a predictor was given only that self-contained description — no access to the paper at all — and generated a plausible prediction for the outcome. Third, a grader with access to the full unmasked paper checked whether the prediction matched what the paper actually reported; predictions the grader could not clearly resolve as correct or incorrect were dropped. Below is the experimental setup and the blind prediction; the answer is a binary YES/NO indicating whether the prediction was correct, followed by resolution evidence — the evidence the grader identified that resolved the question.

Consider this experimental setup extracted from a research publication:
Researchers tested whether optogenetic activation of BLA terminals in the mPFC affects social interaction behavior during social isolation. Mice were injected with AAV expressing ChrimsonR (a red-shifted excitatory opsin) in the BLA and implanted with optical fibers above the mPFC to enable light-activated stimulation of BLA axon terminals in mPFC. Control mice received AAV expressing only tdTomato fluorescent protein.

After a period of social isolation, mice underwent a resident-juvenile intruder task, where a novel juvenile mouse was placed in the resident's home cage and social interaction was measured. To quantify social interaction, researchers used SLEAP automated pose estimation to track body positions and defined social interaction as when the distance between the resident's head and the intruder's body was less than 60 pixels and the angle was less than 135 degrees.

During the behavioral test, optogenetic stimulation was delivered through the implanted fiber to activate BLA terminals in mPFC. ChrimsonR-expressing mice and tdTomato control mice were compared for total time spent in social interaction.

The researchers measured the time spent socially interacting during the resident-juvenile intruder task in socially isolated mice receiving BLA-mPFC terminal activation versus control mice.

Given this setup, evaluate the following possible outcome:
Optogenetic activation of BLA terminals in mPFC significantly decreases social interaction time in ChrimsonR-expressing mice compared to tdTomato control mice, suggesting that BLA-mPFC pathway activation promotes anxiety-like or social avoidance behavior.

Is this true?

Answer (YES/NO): YES